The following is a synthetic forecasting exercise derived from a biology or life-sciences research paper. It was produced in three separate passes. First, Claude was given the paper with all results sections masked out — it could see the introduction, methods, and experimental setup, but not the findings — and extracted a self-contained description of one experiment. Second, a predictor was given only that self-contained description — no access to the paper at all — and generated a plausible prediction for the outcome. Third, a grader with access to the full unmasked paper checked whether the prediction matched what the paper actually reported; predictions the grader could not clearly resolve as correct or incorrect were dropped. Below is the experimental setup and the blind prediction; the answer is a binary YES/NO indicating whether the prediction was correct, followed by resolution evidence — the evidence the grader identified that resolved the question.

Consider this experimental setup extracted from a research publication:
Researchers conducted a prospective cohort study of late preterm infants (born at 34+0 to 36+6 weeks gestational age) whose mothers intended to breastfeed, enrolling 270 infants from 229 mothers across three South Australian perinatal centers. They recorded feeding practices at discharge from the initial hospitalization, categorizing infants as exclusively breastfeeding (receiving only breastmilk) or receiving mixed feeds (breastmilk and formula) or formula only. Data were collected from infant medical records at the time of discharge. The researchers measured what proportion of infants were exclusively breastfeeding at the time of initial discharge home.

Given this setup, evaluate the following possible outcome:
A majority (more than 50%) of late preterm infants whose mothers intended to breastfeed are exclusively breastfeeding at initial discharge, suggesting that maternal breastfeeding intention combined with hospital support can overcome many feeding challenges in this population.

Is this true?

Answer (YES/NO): YES